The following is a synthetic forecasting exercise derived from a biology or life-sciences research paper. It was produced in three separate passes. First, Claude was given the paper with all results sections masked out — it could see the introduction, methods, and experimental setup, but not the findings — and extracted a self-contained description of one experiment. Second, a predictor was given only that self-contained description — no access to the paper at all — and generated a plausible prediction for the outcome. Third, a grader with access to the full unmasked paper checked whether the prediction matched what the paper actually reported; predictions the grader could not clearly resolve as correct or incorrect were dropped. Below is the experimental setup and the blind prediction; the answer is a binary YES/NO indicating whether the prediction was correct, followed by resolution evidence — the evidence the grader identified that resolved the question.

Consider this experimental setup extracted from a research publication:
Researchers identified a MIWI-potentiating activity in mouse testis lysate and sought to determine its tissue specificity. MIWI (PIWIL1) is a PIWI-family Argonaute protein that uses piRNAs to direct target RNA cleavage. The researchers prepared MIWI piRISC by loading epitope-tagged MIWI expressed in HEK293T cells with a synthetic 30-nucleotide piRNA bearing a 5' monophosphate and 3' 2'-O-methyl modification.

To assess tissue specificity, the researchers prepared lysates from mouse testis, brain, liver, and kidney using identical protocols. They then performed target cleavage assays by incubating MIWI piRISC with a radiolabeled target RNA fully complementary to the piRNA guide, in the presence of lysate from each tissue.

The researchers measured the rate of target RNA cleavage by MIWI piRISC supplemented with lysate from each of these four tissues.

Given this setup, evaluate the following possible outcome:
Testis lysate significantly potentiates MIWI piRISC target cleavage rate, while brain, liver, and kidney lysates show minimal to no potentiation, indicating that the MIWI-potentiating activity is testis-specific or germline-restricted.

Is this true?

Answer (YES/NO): YES